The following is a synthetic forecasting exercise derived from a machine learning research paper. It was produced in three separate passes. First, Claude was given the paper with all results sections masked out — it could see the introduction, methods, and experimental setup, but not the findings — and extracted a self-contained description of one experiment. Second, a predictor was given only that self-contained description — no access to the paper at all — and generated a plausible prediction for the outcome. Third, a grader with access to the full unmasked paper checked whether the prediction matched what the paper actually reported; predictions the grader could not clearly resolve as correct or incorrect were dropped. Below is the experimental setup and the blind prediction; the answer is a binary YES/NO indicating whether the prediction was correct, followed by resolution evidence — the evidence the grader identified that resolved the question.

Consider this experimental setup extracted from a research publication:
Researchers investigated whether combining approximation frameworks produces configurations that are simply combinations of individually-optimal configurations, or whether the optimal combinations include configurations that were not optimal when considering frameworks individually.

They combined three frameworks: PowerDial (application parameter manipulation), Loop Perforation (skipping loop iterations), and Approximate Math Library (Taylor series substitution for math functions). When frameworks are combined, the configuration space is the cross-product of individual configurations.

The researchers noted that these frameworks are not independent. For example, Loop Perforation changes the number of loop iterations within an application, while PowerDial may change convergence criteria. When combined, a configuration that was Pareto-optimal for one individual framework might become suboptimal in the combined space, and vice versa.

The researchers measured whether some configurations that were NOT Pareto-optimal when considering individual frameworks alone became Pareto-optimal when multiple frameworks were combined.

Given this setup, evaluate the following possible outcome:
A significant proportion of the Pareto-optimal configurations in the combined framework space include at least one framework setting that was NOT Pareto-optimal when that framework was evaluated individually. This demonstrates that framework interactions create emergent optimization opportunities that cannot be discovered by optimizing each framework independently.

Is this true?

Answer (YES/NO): NO